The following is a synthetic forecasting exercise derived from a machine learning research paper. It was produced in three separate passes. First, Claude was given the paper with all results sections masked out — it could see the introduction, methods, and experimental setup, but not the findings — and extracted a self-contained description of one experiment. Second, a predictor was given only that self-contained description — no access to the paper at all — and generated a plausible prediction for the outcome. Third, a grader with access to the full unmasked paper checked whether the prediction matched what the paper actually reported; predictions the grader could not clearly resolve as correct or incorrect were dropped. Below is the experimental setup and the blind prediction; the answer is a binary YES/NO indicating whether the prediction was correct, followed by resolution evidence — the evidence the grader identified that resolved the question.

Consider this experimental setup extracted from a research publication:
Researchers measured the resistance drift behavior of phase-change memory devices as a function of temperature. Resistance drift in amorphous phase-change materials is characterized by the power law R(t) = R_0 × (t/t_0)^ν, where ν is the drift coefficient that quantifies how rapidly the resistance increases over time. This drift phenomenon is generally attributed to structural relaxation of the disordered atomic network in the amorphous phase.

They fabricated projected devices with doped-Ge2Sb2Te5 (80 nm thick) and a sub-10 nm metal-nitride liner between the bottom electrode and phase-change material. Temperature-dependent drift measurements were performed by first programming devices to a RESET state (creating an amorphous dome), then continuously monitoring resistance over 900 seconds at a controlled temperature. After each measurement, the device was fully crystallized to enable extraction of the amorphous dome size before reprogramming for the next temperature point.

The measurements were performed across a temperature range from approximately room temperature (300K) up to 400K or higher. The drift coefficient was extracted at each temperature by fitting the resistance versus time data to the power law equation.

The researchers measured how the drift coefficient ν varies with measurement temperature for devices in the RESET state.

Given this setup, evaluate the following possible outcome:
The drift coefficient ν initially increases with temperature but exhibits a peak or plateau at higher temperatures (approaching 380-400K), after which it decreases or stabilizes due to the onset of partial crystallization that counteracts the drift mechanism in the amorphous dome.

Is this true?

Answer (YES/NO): NO